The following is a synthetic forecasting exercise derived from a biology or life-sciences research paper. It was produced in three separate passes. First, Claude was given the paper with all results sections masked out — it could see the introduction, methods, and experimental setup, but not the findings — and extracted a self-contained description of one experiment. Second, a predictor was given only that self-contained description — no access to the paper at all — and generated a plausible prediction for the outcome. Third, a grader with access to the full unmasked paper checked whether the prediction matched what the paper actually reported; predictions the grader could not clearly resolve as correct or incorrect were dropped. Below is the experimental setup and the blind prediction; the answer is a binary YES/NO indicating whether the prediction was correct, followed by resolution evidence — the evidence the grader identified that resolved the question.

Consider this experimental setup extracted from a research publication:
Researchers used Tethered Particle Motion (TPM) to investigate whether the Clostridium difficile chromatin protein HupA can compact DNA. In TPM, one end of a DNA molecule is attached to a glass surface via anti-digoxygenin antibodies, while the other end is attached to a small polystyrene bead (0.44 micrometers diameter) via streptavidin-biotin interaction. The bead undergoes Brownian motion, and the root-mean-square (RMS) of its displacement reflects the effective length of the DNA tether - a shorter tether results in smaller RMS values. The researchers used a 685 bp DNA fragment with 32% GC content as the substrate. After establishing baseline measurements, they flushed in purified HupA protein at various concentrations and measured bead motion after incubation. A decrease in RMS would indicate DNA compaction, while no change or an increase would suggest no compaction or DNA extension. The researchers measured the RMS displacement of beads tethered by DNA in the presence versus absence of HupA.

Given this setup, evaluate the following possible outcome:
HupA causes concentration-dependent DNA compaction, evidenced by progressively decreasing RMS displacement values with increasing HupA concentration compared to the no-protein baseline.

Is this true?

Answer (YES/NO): YES